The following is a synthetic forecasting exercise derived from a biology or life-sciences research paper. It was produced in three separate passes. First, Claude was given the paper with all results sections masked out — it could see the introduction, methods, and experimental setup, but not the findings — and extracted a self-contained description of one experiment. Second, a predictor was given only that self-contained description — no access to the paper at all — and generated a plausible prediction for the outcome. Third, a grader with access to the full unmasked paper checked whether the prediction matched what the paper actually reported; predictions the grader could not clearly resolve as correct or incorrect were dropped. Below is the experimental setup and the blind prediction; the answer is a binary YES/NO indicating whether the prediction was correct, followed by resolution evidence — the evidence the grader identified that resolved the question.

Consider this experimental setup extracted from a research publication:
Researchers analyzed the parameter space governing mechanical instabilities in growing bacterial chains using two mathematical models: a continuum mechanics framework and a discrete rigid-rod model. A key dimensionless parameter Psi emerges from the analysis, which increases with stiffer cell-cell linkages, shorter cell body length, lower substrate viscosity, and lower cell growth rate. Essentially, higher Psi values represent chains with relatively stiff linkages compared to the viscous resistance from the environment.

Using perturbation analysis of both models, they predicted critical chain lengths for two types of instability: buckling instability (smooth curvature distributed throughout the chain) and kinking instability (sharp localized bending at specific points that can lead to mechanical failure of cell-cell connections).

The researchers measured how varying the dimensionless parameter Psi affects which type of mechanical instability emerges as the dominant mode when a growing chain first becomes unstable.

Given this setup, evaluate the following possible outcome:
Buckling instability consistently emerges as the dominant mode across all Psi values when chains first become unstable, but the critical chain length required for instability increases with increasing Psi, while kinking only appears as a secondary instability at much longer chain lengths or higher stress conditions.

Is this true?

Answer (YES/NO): NO